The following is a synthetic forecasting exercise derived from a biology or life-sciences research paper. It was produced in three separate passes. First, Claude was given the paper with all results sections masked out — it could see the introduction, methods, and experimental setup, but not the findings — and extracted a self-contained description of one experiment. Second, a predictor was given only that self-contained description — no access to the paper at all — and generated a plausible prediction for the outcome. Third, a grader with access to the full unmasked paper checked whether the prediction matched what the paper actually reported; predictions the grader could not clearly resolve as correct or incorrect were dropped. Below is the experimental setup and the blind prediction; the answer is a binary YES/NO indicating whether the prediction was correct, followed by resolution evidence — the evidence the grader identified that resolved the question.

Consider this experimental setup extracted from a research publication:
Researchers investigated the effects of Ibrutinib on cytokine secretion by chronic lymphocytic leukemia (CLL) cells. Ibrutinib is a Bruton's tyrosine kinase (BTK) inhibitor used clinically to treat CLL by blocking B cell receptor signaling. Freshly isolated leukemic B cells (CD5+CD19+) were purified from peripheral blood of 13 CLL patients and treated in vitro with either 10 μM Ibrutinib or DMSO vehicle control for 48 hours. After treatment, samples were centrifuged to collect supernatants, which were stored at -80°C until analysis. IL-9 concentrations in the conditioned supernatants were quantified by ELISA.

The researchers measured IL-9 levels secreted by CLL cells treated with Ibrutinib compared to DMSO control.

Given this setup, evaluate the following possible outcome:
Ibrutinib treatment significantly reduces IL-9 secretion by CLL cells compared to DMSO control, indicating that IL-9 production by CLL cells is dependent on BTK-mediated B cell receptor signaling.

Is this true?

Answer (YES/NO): YES